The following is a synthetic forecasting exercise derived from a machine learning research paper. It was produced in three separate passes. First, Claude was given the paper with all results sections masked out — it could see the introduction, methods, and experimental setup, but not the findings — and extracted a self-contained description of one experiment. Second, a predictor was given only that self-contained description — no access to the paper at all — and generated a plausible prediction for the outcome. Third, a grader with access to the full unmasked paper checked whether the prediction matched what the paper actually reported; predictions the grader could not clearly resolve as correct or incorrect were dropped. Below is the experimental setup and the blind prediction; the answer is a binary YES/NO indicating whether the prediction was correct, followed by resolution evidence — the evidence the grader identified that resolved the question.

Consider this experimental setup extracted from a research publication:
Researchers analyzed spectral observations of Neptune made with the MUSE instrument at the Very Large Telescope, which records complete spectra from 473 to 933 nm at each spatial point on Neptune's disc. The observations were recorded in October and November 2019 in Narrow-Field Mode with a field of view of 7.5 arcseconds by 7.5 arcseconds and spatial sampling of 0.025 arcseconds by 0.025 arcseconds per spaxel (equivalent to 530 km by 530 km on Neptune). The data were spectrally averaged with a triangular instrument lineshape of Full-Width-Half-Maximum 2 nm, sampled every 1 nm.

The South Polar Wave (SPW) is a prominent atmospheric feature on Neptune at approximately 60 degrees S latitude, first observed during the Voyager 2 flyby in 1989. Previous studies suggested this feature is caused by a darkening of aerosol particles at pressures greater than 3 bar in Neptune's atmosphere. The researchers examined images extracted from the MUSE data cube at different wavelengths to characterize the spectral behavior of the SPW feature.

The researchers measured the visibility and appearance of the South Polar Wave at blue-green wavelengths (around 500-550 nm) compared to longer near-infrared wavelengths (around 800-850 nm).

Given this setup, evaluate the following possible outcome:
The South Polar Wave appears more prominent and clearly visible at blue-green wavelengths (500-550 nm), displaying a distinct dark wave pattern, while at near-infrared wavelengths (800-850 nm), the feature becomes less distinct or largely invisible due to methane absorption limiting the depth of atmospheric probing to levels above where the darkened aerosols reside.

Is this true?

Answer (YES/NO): NO